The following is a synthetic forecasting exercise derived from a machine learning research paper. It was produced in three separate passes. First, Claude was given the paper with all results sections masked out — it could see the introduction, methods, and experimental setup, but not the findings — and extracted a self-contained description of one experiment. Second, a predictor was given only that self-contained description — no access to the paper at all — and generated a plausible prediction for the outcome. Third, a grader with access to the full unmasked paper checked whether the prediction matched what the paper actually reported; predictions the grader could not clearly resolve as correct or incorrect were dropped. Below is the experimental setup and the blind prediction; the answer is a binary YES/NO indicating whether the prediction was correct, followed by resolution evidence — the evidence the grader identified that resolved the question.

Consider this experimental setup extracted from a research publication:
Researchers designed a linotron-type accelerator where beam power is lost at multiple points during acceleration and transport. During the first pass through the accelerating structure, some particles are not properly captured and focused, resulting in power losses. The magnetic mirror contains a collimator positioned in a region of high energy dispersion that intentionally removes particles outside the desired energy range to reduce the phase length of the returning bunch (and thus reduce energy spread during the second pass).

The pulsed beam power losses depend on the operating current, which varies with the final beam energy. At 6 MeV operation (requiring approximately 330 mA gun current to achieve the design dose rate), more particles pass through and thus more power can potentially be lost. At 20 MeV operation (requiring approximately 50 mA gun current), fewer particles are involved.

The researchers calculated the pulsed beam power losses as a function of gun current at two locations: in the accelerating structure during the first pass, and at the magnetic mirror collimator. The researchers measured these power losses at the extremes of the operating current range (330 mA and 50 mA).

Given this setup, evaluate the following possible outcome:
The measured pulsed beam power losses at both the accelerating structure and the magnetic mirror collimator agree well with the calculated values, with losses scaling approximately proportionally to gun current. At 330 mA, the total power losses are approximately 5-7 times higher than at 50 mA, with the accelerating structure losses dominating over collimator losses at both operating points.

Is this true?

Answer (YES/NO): NO